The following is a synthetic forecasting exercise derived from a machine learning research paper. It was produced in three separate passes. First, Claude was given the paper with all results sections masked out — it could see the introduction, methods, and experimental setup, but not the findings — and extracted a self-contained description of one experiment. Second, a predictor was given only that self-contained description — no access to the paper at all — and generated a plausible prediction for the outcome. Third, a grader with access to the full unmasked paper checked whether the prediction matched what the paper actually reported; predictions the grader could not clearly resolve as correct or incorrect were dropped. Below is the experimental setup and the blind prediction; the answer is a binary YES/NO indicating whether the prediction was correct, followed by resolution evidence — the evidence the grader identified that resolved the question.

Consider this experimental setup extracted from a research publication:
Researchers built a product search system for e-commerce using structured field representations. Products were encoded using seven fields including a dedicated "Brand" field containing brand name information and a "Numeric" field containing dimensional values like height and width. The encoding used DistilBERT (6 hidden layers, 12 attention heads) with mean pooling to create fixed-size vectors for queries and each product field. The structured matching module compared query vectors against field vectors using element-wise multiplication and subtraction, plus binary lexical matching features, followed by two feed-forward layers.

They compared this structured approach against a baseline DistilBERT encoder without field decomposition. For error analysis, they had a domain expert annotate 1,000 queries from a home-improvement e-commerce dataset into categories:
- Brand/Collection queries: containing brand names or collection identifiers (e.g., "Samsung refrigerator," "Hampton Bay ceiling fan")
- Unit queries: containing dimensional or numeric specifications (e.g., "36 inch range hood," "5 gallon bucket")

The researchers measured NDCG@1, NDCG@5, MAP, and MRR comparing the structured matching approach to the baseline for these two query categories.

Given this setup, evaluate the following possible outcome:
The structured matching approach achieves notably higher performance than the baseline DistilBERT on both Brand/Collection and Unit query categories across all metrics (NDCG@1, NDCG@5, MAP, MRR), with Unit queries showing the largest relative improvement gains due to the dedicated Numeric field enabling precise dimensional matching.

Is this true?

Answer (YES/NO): NO